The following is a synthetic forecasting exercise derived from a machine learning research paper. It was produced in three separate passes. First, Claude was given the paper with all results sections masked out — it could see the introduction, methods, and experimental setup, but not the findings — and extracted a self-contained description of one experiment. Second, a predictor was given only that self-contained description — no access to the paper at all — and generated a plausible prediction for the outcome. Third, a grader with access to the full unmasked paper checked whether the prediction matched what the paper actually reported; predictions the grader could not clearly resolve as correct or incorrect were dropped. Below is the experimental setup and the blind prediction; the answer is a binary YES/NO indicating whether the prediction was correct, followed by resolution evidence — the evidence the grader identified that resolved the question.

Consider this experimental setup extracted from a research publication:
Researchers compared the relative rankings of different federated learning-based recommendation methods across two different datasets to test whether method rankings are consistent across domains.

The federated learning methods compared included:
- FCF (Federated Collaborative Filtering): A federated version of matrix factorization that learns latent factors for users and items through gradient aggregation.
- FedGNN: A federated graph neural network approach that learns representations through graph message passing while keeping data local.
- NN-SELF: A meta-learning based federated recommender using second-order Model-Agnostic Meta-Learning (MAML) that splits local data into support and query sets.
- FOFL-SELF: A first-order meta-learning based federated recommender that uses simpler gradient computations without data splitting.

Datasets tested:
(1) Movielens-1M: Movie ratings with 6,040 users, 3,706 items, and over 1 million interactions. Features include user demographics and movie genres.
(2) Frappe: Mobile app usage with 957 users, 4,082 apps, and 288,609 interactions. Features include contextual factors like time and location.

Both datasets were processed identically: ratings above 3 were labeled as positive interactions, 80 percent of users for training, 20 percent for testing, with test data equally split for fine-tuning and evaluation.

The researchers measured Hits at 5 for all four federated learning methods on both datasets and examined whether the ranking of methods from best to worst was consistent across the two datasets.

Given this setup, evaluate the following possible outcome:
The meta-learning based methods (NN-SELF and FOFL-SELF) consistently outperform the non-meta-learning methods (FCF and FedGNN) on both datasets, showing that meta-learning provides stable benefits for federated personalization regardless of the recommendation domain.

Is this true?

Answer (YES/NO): NO